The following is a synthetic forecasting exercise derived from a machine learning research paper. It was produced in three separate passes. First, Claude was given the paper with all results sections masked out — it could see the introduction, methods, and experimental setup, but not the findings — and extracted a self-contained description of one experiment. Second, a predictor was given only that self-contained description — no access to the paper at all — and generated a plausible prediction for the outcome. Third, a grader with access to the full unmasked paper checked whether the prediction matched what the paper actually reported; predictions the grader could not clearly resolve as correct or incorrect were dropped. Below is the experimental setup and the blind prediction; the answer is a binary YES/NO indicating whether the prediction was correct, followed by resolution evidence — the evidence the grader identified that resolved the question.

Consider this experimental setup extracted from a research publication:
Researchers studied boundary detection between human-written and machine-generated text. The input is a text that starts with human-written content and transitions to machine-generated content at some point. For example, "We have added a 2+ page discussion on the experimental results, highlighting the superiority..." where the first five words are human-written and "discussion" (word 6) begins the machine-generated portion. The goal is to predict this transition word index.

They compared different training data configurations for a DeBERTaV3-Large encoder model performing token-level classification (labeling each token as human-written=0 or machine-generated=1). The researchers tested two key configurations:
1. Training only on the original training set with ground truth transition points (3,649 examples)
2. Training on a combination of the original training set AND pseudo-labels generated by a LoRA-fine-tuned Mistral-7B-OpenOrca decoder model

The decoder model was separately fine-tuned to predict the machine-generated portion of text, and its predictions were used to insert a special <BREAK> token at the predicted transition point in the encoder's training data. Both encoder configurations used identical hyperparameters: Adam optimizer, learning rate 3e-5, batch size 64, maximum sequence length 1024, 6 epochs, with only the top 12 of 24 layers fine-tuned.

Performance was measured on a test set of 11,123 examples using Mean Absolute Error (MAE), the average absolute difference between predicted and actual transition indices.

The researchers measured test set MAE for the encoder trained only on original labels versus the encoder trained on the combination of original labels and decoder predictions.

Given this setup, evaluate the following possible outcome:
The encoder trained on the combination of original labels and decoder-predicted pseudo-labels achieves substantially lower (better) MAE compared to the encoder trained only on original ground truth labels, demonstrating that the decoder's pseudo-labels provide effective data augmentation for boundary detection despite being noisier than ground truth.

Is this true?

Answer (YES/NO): YES